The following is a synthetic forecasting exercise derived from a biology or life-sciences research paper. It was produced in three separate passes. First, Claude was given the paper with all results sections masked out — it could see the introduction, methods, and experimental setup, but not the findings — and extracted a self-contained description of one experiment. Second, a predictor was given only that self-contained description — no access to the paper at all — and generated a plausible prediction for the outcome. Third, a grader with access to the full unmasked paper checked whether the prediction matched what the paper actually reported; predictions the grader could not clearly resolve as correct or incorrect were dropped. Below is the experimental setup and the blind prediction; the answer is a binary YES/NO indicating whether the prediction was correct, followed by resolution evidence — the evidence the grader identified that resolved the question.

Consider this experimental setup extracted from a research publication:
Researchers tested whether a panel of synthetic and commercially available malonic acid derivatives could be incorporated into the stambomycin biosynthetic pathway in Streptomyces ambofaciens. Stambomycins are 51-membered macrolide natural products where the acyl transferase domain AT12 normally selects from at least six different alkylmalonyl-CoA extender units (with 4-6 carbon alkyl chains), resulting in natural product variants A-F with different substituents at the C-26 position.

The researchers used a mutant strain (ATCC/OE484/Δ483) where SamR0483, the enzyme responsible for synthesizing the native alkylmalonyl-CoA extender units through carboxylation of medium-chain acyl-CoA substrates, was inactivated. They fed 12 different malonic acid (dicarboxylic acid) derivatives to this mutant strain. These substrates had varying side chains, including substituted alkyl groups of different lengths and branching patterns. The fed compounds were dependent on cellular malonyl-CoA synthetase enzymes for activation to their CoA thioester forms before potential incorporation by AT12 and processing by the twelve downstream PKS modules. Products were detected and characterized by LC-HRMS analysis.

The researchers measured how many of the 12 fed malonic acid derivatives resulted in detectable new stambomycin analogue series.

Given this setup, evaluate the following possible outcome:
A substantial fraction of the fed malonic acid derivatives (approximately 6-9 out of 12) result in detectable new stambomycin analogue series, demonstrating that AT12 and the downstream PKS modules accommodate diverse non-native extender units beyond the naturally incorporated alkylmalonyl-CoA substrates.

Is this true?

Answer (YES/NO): YES